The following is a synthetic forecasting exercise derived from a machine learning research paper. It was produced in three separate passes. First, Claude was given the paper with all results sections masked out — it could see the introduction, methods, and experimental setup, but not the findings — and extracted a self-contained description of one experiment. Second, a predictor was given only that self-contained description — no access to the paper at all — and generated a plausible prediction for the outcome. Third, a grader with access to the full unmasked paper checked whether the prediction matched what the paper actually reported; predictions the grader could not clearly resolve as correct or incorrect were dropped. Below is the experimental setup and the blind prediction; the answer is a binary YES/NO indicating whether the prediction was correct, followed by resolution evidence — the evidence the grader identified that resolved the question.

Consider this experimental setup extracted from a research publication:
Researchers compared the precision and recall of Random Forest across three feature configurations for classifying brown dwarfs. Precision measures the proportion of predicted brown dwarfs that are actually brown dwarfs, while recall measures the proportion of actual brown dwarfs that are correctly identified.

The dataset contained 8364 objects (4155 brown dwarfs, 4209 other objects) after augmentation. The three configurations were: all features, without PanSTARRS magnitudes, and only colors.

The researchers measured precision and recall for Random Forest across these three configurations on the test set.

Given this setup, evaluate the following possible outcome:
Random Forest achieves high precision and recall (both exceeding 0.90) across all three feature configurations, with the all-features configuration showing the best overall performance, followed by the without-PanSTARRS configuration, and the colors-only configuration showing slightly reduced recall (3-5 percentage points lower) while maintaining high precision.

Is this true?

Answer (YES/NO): NO